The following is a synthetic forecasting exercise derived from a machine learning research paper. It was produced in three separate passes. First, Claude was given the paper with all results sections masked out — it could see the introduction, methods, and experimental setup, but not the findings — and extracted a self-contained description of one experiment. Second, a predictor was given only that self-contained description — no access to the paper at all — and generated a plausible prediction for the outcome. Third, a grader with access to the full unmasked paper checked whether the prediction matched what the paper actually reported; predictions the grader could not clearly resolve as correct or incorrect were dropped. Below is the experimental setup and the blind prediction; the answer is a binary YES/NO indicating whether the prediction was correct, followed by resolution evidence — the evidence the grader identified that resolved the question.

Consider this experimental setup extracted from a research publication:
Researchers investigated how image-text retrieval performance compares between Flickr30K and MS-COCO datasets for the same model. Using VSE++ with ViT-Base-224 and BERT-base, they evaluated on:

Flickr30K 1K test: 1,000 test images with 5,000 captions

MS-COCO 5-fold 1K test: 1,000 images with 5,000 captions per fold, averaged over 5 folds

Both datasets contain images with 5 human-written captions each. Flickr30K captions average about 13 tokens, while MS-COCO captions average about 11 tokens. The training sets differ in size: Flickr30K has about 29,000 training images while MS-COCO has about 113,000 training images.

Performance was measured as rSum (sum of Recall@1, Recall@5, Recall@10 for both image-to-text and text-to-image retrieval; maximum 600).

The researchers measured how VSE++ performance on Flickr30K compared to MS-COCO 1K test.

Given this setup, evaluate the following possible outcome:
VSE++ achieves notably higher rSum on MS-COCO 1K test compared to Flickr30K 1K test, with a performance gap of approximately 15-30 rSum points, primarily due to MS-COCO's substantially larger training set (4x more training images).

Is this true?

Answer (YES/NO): YES